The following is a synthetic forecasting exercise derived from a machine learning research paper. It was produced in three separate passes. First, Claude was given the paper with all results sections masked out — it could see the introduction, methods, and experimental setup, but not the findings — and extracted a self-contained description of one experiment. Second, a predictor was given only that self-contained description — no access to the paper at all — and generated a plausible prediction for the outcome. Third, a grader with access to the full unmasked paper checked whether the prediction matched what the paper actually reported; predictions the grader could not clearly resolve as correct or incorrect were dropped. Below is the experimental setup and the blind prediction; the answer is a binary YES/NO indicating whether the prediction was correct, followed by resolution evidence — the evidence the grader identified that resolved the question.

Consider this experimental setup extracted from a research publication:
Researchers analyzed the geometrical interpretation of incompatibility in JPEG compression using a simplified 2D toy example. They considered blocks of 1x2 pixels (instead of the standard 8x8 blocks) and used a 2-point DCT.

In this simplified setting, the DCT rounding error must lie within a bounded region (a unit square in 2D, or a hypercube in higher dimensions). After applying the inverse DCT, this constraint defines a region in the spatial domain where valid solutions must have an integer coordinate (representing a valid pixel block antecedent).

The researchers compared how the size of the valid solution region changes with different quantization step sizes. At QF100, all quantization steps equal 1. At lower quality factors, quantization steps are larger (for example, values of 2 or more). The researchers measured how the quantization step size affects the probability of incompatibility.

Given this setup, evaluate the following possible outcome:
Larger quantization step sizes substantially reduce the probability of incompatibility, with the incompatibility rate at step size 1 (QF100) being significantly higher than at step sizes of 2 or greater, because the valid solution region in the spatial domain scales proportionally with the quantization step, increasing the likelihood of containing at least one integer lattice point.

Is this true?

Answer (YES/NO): YES